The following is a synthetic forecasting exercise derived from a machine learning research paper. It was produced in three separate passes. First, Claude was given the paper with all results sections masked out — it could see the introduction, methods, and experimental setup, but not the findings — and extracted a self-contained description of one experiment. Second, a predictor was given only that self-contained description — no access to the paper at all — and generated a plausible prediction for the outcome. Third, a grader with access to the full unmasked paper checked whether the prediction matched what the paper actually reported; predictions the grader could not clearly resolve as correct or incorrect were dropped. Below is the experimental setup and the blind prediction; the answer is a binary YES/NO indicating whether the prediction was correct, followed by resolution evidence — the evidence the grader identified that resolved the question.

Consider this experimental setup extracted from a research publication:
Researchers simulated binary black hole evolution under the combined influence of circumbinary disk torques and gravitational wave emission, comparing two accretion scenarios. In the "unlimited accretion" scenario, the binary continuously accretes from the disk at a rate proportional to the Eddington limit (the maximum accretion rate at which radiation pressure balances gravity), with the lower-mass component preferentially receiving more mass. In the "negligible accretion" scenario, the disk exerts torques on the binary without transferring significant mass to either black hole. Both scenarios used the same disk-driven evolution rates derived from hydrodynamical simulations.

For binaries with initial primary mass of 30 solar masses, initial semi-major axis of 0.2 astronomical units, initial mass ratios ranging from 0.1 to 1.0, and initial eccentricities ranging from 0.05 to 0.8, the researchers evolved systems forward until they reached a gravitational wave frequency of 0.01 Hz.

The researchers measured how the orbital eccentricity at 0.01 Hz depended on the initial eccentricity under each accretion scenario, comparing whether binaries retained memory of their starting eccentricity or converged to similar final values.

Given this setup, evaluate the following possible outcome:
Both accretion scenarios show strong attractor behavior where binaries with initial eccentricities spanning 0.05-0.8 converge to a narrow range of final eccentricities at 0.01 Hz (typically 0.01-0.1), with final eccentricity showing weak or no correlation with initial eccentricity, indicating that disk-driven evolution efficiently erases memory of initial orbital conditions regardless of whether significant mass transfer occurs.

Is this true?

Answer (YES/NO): YES